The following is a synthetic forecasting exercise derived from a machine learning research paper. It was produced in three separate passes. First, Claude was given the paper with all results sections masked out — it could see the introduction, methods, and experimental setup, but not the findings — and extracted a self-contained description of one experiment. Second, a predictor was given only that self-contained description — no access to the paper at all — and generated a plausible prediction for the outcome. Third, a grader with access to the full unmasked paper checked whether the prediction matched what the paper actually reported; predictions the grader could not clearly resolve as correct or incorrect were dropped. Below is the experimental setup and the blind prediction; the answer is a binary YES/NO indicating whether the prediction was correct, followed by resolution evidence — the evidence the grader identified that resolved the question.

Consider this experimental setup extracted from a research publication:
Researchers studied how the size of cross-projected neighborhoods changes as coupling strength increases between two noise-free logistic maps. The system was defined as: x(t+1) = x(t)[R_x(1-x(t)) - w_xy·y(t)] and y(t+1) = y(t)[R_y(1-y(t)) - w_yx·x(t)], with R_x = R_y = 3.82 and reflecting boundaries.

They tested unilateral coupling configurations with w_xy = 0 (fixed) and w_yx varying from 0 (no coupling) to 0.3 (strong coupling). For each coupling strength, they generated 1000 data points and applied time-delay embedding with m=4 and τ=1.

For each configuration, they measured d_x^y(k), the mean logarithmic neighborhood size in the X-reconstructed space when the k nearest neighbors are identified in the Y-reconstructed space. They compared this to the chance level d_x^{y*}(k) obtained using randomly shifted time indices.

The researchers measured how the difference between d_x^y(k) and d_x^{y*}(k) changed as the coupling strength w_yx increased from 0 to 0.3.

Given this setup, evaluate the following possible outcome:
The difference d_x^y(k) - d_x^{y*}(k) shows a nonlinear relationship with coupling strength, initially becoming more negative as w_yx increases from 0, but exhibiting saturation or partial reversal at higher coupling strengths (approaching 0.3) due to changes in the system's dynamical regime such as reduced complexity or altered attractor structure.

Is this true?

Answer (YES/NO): NO